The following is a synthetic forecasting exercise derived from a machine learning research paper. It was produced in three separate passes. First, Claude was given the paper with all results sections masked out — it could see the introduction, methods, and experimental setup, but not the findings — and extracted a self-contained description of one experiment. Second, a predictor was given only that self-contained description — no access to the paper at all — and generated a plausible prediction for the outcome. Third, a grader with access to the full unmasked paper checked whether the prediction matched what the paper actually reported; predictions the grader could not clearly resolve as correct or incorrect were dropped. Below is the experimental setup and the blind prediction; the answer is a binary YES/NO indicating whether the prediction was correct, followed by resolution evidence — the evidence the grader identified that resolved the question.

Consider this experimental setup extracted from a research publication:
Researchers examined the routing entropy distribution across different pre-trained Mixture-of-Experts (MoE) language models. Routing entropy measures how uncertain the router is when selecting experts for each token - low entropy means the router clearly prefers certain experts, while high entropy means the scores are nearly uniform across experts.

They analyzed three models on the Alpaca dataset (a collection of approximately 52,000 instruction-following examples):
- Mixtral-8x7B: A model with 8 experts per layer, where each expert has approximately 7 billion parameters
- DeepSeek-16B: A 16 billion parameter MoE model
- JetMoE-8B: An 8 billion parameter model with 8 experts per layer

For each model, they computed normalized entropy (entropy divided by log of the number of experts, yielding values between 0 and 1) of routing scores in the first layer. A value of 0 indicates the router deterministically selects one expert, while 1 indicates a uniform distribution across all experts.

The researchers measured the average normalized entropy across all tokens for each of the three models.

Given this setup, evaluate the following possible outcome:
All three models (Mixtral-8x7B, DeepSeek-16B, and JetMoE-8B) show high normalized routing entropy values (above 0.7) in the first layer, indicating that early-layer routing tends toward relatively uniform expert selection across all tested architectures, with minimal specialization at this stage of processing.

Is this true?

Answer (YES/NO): YES